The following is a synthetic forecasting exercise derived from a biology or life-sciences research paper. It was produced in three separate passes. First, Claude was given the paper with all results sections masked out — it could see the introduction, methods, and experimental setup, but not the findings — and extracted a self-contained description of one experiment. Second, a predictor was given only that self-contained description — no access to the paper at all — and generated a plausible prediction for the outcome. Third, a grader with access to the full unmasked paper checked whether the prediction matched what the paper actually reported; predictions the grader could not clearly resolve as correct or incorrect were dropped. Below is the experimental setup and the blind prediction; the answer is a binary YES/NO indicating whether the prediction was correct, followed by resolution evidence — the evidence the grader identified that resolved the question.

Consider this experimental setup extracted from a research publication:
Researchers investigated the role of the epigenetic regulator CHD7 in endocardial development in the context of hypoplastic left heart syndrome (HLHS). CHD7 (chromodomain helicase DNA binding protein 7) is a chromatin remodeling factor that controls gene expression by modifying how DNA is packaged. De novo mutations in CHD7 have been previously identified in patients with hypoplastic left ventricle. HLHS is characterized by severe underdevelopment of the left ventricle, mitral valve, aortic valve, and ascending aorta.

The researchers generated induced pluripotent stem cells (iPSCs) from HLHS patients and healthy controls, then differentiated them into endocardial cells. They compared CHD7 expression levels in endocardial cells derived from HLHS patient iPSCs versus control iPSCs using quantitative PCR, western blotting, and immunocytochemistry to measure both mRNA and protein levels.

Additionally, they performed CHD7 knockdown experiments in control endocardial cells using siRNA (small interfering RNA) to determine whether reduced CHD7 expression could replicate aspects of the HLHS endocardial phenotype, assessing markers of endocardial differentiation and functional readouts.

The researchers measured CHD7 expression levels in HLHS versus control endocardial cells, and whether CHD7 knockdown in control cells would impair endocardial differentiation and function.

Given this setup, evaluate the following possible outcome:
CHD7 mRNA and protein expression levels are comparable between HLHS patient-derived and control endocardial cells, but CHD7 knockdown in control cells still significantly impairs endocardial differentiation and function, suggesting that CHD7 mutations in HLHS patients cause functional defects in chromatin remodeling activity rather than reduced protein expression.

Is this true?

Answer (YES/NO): NO